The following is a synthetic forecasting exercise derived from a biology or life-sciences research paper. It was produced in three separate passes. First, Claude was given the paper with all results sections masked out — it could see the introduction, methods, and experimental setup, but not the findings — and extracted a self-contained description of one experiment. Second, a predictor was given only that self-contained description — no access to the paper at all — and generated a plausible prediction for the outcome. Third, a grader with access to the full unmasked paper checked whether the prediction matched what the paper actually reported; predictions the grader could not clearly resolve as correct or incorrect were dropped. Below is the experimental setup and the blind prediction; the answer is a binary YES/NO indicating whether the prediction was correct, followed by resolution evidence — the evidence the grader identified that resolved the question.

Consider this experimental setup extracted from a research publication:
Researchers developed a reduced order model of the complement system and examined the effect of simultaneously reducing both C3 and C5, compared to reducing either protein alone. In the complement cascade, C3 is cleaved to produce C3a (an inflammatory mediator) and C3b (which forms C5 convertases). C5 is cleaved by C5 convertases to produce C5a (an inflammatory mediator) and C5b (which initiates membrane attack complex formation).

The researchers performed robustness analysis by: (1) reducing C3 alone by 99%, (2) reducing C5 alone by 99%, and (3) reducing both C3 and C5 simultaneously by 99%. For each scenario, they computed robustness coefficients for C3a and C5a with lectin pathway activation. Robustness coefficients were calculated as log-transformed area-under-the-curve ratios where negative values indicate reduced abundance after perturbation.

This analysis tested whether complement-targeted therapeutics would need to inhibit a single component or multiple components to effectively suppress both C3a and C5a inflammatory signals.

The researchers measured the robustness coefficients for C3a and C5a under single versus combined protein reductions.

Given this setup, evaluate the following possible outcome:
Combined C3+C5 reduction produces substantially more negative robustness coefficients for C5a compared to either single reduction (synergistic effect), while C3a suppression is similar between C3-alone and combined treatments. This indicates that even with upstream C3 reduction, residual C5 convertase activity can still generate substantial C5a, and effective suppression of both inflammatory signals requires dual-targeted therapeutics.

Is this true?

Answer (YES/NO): NO